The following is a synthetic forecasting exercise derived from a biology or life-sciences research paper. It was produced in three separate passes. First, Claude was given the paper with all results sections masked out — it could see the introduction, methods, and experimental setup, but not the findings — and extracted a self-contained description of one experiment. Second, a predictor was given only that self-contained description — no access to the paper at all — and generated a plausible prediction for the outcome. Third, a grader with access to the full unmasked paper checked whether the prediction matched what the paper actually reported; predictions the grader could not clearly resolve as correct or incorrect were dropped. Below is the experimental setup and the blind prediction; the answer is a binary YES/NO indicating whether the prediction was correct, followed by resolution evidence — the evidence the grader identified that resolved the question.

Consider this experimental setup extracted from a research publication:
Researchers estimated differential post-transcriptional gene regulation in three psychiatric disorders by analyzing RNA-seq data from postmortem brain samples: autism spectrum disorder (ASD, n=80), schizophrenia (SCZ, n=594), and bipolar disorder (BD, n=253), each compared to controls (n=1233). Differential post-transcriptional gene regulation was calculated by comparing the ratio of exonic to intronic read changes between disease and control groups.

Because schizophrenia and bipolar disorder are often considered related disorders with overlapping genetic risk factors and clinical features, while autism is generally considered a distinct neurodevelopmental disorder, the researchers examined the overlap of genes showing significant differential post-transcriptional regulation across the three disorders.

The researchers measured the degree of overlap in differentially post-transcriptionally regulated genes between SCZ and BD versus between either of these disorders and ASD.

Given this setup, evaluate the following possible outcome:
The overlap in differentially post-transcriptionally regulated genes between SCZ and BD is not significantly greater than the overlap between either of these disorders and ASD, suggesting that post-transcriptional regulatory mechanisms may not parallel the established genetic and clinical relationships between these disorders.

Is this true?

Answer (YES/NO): NO